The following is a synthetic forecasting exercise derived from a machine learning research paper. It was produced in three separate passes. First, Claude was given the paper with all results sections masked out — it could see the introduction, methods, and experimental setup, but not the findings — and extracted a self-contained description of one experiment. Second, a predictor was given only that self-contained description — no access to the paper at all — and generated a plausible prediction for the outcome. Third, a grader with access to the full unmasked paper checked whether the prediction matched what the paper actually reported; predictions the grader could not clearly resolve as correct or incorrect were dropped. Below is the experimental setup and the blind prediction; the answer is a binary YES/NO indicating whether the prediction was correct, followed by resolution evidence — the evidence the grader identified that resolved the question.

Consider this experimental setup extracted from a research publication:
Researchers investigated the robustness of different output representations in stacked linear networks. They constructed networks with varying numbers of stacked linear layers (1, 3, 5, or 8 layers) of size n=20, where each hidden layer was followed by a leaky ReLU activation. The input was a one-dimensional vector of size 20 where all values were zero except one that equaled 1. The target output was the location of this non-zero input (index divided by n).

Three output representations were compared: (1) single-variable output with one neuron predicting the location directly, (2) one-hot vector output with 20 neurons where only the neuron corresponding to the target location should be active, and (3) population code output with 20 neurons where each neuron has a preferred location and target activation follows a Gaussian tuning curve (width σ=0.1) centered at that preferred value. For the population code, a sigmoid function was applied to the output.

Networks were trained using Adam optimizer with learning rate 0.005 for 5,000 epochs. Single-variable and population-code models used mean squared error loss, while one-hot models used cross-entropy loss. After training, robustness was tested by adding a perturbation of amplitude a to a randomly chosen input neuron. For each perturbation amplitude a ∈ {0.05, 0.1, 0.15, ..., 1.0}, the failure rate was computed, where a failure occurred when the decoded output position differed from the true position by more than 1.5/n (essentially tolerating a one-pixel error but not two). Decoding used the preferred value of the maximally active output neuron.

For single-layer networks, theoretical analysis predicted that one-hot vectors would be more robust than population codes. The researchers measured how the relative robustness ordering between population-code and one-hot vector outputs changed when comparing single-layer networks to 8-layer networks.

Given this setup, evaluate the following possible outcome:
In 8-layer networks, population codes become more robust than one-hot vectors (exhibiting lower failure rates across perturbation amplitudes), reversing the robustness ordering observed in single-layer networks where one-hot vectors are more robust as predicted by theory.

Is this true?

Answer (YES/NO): YES